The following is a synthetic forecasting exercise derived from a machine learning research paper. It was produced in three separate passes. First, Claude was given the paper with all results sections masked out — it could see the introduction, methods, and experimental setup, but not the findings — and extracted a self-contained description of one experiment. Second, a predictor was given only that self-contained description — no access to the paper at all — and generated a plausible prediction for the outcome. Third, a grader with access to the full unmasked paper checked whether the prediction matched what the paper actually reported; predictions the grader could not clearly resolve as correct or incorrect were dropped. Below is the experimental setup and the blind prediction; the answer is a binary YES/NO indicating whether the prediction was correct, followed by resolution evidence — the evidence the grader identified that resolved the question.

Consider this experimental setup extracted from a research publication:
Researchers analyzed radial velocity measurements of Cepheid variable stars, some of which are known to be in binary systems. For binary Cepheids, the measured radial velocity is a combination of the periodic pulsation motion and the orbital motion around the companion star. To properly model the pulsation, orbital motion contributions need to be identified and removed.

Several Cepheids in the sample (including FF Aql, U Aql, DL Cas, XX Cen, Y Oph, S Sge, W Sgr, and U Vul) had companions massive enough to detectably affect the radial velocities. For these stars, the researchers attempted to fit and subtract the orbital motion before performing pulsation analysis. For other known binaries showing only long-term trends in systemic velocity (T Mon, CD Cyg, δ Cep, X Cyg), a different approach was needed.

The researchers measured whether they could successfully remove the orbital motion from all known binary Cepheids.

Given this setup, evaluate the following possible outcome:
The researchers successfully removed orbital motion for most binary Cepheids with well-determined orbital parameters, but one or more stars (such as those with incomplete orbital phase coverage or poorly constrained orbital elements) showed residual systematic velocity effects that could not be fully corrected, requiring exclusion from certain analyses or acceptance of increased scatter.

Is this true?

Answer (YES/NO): NO